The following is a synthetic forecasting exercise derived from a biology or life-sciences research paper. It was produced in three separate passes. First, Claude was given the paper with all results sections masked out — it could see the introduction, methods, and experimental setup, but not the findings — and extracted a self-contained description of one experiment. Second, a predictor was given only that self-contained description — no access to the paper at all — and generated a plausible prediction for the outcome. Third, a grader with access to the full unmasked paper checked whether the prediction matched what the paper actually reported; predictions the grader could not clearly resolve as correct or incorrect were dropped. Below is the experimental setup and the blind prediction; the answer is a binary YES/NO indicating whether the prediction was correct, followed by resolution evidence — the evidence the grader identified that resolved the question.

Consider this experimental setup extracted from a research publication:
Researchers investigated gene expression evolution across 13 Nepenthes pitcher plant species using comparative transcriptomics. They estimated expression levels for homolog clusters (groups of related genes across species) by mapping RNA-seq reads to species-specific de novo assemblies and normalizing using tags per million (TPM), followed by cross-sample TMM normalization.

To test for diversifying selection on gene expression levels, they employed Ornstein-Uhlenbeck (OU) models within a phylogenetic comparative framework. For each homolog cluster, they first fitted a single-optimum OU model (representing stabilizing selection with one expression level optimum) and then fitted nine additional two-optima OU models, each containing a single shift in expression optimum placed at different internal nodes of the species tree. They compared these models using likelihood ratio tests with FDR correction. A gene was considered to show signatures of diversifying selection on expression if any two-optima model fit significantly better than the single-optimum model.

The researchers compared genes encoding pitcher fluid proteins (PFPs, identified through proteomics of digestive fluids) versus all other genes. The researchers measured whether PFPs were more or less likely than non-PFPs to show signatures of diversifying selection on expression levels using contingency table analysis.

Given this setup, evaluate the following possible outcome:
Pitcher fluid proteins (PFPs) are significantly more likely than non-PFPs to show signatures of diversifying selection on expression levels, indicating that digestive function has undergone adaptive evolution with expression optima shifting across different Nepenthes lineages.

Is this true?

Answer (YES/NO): YES